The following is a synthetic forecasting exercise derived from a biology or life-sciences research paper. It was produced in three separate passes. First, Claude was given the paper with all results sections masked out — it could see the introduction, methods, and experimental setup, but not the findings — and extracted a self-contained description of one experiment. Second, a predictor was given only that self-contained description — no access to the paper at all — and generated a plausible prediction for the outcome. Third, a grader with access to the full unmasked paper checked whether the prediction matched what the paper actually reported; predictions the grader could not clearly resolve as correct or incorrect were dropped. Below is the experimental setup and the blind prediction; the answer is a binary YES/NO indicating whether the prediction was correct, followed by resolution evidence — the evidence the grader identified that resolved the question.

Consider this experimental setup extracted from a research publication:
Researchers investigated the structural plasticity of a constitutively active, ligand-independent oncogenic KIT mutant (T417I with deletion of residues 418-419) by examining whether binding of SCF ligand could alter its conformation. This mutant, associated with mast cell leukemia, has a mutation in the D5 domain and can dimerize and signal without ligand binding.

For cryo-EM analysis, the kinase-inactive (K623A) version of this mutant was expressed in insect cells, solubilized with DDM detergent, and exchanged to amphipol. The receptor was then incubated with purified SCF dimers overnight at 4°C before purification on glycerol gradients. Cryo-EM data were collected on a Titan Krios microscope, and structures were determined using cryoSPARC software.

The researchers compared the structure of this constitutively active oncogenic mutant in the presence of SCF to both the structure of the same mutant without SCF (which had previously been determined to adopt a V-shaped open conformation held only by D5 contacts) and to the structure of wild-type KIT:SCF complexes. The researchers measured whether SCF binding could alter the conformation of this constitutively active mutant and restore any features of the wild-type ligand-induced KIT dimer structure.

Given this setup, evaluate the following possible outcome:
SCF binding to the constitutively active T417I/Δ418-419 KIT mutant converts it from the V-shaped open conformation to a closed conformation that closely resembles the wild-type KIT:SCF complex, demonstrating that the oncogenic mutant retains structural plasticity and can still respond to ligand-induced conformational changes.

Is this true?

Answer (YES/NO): YES